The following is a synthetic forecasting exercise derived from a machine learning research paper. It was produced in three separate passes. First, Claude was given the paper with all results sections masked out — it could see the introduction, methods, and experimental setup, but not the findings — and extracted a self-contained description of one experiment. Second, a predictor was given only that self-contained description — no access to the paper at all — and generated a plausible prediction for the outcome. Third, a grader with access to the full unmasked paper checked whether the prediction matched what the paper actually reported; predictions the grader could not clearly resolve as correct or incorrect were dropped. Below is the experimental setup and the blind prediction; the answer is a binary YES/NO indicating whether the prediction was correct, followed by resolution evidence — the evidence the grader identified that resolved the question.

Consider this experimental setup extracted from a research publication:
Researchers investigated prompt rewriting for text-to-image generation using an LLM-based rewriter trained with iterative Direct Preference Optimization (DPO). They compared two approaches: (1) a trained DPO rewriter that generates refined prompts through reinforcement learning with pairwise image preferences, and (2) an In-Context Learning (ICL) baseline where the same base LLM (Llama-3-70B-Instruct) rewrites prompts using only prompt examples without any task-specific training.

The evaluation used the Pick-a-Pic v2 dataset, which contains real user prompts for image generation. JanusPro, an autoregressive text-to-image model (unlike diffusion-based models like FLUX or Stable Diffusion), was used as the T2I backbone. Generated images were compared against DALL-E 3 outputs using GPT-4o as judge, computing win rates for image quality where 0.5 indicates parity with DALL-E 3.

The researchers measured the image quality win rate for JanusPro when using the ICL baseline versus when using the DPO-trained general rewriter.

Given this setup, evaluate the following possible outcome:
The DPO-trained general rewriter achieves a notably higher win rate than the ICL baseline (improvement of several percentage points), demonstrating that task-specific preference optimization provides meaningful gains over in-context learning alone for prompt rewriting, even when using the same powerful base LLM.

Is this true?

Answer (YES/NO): NO